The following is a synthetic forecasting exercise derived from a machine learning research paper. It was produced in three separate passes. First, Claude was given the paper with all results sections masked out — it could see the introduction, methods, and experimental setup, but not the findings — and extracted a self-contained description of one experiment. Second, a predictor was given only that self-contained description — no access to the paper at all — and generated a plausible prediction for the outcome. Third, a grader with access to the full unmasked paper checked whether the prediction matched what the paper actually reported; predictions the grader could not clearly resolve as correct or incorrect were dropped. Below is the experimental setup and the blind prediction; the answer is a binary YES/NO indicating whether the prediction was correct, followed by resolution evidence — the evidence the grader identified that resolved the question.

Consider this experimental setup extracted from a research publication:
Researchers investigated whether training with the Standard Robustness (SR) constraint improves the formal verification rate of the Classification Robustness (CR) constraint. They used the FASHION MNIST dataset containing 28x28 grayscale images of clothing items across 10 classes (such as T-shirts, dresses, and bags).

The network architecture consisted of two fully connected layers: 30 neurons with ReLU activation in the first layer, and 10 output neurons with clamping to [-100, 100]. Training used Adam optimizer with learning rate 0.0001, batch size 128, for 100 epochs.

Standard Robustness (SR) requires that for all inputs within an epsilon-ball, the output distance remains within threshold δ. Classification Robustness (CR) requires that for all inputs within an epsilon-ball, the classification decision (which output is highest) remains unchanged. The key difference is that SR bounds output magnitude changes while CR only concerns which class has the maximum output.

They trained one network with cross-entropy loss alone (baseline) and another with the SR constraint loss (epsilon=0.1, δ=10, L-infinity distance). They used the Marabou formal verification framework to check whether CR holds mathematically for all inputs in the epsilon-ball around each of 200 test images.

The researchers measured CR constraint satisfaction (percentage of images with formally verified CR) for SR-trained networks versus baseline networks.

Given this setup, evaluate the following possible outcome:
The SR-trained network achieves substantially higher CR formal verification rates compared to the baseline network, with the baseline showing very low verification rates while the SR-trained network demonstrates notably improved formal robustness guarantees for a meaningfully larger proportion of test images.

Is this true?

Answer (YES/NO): NO